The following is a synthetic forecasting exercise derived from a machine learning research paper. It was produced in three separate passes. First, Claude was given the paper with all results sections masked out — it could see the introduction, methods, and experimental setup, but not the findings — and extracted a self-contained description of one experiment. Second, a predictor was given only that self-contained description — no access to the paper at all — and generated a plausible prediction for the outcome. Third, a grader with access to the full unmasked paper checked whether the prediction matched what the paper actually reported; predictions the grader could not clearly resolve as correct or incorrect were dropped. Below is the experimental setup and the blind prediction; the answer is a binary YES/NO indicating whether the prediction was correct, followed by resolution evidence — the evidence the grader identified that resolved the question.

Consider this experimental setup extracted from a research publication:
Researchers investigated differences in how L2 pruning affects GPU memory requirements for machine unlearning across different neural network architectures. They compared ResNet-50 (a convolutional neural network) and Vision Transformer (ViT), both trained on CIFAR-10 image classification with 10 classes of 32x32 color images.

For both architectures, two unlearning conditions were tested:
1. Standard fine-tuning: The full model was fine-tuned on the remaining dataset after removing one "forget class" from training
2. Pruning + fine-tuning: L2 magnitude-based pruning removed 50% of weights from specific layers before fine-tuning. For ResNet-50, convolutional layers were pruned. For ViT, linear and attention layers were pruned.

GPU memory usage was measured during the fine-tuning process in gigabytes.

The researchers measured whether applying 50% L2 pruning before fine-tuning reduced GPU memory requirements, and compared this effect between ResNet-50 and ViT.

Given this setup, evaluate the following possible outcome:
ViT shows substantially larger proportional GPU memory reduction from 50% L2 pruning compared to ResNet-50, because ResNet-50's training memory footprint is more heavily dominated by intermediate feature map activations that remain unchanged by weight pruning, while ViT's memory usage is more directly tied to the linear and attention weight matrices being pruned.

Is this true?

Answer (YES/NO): NO